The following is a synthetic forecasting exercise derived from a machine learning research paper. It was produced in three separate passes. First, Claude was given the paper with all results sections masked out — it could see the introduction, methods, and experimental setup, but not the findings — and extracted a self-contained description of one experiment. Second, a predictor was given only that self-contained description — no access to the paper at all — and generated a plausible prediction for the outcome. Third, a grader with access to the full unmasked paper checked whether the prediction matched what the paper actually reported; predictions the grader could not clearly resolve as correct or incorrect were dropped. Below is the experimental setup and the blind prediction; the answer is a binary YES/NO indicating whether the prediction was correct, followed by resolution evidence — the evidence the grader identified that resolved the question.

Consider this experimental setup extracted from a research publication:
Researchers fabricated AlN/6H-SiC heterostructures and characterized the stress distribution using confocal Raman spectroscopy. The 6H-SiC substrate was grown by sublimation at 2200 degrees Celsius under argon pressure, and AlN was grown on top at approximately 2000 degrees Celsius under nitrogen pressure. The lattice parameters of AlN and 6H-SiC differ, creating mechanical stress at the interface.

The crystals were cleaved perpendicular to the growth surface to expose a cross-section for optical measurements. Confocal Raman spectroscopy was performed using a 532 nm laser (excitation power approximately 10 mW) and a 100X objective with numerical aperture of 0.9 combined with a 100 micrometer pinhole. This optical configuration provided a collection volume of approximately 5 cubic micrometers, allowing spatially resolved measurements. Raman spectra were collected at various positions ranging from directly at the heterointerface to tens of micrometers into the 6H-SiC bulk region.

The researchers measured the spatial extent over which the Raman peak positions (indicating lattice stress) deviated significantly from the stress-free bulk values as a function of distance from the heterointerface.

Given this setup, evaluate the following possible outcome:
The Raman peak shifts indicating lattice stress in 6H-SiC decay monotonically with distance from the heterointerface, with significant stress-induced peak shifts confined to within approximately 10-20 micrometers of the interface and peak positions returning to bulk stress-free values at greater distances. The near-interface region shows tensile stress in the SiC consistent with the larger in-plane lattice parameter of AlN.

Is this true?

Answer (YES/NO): NO